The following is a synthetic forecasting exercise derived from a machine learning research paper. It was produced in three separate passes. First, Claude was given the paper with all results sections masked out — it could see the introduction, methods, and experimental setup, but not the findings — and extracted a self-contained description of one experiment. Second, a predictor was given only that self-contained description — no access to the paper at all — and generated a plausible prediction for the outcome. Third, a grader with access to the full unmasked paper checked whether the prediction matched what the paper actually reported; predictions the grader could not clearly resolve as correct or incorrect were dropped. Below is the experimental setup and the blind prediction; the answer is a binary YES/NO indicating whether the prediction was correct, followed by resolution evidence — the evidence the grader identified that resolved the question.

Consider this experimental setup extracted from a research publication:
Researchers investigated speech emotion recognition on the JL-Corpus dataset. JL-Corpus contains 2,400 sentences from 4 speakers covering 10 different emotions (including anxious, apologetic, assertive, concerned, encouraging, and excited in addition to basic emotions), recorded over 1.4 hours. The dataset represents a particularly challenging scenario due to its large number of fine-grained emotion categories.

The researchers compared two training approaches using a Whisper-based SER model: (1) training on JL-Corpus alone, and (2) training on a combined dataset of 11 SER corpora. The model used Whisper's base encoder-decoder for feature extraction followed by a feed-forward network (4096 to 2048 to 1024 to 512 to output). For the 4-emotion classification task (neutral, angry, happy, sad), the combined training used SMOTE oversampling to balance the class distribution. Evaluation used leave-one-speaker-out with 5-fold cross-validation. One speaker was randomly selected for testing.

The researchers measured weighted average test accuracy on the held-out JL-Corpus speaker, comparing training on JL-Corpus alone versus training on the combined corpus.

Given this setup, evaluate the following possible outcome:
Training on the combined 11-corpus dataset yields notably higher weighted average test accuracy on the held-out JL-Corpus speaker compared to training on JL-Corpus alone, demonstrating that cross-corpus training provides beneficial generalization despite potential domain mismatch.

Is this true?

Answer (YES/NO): YES